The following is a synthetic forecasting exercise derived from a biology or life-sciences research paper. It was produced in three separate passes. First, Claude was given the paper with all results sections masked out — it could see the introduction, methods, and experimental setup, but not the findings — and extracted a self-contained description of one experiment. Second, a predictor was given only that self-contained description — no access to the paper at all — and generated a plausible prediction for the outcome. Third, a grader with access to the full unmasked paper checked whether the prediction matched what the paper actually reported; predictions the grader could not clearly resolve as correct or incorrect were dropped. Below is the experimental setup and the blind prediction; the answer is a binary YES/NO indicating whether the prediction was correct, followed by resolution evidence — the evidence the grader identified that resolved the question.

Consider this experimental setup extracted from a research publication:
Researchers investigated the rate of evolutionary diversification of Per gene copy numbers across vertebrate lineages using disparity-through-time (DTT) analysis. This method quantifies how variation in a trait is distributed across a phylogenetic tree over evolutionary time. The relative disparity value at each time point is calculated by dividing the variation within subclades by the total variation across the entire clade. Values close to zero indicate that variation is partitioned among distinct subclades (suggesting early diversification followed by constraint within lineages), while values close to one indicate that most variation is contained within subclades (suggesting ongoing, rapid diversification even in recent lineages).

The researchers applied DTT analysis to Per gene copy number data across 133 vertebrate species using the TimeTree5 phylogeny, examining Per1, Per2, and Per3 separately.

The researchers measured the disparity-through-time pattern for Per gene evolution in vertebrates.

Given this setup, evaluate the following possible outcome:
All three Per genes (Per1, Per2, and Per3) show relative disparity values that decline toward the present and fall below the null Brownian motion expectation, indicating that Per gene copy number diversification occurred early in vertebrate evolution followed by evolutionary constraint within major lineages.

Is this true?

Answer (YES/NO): NO